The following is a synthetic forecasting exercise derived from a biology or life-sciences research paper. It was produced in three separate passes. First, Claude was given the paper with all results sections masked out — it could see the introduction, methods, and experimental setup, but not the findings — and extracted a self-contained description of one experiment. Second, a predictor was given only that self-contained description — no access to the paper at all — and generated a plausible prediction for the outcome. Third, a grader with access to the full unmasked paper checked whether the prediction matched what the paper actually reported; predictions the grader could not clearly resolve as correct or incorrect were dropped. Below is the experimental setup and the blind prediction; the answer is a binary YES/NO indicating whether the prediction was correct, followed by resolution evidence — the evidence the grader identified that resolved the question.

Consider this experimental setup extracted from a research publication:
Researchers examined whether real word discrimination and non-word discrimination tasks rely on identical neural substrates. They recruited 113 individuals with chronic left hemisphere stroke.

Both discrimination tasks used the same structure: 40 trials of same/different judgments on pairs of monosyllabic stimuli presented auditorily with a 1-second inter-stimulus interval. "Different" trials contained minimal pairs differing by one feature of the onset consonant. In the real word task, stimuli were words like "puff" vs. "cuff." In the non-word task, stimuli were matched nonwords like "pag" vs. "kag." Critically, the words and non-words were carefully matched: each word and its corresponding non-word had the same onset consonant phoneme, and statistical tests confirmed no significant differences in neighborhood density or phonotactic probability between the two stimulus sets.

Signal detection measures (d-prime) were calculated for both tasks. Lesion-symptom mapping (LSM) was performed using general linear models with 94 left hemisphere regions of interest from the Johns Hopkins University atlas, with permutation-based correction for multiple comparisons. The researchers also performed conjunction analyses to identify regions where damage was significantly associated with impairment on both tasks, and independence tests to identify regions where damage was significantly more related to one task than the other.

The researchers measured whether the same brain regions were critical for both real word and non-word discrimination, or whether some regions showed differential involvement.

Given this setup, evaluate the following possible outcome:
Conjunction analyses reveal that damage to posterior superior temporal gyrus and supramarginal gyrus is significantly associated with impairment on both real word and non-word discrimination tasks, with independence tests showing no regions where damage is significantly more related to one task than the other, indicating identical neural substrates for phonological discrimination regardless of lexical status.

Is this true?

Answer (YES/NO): NO